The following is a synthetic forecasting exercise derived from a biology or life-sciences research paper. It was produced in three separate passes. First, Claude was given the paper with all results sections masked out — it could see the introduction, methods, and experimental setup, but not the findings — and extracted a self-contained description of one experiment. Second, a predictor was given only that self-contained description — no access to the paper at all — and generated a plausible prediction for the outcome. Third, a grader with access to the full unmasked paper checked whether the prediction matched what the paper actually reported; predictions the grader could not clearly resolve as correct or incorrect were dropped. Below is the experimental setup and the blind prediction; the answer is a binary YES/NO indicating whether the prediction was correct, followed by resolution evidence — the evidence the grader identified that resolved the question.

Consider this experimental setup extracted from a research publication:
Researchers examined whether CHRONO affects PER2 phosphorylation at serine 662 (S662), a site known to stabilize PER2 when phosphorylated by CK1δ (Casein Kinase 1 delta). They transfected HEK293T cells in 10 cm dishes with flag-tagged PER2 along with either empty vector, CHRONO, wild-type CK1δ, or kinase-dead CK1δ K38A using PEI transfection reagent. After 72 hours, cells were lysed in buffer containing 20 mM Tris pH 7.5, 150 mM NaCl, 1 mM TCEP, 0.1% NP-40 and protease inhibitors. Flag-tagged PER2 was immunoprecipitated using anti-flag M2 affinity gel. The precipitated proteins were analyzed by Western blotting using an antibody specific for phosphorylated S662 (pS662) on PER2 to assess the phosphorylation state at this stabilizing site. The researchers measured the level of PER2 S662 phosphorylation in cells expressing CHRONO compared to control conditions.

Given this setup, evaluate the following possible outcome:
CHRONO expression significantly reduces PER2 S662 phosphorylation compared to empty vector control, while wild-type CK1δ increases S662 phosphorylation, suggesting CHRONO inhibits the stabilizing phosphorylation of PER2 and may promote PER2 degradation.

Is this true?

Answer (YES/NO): NO